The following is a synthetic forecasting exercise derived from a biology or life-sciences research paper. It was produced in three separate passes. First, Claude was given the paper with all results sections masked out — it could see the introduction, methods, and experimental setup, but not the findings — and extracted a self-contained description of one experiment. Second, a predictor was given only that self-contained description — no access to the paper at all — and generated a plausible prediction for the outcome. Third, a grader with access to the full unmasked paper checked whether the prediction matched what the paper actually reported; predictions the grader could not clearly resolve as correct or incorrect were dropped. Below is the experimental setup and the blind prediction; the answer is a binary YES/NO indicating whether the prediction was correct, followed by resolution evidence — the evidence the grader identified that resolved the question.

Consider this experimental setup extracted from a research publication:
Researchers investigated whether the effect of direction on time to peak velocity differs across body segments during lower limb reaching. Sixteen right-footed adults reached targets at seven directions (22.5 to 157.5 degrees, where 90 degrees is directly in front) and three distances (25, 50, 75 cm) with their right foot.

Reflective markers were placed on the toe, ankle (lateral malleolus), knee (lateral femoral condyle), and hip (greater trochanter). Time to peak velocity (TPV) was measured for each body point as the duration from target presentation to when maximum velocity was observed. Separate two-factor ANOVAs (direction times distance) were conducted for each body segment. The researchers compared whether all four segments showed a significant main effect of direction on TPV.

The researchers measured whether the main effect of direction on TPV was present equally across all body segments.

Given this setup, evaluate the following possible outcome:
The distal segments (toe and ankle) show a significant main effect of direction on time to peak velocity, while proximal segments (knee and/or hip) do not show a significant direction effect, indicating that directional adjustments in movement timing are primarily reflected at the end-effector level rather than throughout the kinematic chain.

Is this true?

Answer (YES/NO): NO